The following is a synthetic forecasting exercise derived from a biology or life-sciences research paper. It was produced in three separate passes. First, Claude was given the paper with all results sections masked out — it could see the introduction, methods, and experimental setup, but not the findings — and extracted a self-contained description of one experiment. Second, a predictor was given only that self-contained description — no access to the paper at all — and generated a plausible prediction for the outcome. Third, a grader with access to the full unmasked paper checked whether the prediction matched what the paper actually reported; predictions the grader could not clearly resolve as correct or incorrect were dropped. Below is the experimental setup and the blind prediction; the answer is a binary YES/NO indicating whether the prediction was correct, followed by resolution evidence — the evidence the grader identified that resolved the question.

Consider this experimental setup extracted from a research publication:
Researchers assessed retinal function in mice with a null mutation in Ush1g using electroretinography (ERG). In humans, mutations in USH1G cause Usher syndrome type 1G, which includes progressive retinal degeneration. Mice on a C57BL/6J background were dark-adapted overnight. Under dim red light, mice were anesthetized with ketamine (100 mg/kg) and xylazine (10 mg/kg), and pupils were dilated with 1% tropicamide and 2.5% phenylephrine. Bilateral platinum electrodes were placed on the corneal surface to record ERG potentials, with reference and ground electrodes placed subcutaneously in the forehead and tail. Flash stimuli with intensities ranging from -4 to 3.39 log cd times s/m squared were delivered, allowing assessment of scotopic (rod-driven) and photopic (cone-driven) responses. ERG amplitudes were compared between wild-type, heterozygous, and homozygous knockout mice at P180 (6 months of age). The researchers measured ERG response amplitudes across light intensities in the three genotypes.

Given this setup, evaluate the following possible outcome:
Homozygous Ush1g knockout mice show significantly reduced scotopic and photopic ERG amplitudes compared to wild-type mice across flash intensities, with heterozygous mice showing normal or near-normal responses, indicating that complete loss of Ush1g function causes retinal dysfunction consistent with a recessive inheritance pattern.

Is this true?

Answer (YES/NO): NO